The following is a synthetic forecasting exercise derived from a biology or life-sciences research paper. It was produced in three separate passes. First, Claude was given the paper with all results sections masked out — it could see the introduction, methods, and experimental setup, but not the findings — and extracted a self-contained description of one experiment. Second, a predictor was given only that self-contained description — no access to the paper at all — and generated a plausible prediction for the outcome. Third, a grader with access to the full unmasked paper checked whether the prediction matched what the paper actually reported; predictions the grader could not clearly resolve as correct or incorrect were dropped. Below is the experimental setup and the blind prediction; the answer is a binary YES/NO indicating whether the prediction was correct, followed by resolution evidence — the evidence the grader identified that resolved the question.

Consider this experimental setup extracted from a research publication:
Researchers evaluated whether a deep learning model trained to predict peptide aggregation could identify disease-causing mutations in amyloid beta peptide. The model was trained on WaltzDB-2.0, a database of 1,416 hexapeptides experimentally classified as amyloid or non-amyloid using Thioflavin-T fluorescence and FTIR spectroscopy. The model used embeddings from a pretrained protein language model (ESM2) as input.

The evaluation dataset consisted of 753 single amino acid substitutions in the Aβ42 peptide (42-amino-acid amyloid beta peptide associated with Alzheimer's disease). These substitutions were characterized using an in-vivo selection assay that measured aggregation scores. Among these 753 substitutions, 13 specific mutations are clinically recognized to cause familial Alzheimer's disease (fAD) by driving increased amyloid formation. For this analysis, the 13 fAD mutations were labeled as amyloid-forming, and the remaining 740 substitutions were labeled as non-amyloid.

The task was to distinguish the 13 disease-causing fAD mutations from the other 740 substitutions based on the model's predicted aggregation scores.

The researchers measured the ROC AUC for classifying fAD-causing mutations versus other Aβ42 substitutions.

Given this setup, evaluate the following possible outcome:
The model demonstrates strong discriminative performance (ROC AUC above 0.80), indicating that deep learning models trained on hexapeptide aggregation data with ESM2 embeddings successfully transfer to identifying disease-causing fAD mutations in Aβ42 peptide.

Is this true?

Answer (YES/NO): NO